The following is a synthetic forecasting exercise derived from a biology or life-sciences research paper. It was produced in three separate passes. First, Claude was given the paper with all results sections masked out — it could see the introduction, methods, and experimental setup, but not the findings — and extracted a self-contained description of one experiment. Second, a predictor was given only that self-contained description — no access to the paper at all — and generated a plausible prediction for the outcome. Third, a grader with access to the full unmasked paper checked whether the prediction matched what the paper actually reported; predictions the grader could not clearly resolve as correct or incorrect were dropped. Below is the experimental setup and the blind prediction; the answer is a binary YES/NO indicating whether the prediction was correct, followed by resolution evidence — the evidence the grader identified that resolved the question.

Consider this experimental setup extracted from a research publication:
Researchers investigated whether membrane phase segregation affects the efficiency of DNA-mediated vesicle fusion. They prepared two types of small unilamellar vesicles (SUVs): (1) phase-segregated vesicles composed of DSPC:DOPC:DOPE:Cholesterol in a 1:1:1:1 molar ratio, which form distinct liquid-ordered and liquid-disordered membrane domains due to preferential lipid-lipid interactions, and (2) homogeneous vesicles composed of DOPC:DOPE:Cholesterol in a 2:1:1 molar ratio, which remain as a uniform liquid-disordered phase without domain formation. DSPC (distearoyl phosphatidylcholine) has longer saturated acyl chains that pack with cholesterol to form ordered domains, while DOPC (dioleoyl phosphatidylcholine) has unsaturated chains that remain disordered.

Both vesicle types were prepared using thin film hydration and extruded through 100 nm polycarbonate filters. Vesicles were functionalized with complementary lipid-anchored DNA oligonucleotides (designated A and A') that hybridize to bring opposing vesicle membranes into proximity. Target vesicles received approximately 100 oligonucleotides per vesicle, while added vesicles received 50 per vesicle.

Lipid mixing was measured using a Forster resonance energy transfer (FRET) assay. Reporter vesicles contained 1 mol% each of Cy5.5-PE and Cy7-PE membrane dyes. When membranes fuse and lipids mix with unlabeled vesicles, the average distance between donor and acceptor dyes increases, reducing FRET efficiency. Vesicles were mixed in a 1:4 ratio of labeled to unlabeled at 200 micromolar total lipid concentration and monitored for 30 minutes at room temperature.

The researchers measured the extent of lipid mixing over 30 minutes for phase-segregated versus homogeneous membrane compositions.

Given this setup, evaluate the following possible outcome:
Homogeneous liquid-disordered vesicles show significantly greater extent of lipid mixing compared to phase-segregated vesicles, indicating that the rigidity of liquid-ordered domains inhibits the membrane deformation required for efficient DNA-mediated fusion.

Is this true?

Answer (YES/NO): NO